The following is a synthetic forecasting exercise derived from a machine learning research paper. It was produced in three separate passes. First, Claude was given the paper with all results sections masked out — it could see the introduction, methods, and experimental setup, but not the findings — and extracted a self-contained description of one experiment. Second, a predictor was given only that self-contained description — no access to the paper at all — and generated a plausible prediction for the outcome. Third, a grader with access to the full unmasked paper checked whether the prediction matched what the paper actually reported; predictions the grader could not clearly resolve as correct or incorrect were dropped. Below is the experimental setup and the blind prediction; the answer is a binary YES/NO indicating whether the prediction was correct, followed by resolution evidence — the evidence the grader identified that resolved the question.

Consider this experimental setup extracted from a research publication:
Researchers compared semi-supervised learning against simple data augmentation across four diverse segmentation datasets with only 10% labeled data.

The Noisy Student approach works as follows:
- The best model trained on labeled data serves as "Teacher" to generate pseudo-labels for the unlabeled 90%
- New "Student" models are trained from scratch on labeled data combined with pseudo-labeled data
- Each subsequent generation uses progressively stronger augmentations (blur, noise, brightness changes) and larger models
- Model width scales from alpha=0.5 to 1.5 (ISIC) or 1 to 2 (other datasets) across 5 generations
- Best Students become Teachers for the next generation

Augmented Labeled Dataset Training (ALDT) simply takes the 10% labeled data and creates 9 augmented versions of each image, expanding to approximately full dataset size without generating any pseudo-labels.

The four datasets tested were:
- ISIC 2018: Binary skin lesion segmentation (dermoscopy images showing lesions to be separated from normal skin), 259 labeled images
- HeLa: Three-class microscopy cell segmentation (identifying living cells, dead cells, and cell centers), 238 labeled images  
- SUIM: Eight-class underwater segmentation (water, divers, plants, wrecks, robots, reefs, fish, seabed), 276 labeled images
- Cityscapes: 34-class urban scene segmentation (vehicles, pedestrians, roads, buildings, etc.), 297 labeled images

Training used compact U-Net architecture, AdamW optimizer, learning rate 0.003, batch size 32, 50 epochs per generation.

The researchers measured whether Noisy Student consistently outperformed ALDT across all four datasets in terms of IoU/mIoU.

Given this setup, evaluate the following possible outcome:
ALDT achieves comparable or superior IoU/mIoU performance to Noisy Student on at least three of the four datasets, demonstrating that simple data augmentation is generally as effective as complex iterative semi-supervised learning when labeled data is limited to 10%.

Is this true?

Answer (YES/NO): NO